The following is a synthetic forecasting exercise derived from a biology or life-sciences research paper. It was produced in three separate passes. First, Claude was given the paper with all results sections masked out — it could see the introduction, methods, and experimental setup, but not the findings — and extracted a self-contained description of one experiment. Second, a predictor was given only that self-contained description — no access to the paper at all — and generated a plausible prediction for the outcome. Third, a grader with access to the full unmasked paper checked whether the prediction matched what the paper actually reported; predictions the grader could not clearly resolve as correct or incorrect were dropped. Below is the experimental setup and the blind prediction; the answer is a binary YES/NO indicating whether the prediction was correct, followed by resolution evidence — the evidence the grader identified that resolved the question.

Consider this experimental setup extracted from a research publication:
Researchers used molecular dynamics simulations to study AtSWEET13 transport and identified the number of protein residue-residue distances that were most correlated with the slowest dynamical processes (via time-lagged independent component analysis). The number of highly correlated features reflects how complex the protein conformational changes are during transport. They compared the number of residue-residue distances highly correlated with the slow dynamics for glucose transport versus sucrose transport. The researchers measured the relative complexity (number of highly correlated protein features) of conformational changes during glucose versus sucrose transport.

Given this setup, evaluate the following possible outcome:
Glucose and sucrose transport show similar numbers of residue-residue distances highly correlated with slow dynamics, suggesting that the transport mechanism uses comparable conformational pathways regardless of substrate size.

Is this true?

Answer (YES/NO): NO